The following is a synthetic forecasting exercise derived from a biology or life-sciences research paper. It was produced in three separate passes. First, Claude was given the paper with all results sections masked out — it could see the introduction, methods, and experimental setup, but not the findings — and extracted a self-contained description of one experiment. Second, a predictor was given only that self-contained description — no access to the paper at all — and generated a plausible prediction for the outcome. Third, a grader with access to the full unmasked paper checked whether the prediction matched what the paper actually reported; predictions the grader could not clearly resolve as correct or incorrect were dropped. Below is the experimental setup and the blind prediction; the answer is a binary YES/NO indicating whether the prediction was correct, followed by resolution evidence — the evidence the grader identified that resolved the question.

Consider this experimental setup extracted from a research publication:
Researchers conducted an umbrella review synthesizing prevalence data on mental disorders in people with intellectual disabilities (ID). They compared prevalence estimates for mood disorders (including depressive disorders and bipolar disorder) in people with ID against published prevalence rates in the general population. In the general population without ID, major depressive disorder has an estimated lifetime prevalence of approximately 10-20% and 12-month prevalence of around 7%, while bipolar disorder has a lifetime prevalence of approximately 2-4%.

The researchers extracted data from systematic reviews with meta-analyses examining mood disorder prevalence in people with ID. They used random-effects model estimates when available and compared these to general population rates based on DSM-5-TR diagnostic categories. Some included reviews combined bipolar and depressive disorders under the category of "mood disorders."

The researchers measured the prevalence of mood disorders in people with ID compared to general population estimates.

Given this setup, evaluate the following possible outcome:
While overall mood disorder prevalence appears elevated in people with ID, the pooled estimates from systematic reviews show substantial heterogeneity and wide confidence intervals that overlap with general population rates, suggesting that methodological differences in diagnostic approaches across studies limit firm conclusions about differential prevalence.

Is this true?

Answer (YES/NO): NO